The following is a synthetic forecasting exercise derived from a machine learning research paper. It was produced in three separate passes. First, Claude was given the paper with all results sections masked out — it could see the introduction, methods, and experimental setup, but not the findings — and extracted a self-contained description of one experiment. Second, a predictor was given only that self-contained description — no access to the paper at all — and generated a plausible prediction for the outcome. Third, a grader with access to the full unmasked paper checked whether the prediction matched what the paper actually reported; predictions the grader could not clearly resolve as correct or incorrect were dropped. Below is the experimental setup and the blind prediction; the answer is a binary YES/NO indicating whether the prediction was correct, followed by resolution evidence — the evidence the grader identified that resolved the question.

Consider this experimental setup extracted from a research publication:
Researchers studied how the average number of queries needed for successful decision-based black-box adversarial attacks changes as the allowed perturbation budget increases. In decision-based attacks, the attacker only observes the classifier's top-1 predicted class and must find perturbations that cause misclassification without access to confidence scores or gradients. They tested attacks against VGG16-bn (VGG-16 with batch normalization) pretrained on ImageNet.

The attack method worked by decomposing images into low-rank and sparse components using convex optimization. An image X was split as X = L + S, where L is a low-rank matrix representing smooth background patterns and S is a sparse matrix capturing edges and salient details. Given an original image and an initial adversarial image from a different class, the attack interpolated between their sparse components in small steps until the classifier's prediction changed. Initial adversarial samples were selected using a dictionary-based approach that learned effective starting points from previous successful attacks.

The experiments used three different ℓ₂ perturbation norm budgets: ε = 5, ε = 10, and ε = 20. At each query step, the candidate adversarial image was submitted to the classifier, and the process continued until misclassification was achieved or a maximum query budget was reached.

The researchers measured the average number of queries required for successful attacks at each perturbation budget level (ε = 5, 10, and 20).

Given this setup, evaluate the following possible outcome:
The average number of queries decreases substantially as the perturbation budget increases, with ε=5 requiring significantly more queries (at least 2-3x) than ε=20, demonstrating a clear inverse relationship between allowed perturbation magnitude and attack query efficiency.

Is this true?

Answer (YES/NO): YES